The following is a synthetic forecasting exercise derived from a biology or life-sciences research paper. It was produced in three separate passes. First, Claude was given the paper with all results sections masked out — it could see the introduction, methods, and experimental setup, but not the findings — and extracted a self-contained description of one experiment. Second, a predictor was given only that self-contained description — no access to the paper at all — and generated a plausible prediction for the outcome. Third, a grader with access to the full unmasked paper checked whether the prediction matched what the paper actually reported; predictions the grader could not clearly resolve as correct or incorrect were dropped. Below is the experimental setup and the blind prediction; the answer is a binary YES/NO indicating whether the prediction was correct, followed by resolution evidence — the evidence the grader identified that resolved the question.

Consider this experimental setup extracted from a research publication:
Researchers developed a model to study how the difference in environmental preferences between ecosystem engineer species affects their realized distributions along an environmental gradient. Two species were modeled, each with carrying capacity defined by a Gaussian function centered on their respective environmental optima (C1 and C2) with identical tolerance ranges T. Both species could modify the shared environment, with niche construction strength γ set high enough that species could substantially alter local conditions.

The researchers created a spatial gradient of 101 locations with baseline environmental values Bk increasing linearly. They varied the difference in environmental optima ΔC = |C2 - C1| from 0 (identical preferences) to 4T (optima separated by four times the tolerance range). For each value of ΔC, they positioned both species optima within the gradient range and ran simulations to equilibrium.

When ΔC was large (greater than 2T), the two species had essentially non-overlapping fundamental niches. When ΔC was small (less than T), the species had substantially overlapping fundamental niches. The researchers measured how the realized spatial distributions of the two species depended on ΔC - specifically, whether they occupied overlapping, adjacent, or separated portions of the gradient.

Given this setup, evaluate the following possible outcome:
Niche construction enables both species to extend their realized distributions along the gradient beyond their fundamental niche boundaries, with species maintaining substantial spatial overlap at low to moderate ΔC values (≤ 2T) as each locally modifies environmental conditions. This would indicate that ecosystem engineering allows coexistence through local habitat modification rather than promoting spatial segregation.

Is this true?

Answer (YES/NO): YES